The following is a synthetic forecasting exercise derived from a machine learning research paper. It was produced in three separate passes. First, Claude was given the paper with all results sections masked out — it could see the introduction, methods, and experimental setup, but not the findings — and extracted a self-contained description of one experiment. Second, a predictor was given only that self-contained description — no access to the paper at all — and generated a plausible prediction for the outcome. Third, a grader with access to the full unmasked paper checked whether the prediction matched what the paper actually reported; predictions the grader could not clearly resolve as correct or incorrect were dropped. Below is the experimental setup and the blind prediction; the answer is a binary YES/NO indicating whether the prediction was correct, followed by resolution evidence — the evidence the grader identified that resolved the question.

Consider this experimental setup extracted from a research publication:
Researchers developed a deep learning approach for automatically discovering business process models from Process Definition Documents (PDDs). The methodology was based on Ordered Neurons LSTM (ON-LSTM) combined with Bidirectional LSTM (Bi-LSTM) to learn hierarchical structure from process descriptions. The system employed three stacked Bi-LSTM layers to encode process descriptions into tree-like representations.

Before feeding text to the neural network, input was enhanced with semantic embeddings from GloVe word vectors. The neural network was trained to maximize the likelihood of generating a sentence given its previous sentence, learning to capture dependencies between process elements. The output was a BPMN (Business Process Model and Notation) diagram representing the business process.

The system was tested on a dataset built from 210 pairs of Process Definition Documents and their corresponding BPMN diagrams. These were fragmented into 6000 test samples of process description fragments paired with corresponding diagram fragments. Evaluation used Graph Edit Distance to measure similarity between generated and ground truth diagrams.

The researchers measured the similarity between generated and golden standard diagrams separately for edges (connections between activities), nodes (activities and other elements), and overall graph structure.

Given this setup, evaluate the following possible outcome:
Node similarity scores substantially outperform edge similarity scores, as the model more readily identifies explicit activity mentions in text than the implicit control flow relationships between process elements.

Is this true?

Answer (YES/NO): YES